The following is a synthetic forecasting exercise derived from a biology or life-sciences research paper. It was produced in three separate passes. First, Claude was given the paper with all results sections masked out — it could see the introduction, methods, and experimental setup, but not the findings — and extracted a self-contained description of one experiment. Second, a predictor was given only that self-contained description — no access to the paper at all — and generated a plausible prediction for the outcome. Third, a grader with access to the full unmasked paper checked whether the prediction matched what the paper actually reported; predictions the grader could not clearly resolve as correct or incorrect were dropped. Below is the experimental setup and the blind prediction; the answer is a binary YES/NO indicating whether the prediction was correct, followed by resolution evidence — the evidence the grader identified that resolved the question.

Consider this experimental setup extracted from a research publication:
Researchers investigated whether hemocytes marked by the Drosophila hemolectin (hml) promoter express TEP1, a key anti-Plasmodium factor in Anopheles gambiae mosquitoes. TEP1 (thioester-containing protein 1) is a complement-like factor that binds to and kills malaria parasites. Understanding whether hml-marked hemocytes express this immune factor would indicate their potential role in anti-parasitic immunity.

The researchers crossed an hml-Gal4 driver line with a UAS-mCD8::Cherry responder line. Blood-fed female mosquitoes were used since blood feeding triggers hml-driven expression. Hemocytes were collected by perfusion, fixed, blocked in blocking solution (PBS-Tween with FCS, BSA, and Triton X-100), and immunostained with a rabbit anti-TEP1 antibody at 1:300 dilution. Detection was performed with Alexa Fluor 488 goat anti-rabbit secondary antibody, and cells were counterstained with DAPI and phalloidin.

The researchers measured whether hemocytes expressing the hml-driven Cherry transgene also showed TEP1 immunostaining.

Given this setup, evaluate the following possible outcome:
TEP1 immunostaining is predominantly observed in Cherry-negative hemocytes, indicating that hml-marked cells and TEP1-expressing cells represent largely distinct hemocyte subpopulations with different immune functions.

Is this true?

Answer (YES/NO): NO